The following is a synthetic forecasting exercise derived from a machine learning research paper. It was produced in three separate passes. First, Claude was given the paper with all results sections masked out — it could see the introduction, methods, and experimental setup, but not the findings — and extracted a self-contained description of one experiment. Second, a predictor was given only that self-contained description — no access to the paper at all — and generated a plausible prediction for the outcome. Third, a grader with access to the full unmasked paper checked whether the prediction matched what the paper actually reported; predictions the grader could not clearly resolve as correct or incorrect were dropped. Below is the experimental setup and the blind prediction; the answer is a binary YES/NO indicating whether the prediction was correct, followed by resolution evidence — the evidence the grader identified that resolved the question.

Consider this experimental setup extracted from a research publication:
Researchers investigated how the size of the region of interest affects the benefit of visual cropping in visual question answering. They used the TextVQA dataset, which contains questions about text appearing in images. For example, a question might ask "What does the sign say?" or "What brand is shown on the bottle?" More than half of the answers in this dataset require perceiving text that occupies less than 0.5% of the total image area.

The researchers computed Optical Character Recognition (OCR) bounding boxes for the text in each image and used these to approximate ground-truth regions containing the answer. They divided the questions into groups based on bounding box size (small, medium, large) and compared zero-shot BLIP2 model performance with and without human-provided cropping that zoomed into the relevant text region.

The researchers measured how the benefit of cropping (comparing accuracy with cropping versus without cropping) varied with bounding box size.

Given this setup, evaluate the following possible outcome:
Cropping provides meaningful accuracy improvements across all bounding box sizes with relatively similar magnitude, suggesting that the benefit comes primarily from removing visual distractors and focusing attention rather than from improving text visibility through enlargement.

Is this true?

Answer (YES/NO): NO